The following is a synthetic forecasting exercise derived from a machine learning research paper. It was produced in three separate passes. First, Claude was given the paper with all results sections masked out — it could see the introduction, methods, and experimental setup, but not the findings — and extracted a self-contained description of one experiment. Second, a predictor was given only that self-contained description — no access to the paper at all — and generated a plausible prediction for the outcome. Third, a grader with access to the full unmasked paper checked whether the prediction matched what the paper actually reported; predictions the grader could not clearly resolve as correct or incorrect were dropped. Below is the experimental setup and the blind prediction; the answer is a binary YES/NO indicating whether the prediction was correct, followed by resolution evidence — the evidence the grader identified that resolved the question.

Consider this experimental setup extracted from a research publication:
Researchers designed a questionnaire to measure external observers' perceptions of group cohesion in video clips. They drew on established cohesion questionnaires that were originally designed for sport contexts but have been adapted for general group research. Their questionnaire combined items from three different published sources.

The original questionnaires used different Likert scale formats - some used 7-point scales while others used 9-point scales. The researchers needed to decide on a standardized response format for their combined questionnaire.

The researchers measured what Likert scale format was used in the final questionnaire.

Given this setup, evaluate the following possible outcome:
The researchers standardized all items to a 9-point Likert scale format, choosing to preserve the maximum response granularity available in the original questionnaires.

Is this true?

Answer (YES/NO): NO